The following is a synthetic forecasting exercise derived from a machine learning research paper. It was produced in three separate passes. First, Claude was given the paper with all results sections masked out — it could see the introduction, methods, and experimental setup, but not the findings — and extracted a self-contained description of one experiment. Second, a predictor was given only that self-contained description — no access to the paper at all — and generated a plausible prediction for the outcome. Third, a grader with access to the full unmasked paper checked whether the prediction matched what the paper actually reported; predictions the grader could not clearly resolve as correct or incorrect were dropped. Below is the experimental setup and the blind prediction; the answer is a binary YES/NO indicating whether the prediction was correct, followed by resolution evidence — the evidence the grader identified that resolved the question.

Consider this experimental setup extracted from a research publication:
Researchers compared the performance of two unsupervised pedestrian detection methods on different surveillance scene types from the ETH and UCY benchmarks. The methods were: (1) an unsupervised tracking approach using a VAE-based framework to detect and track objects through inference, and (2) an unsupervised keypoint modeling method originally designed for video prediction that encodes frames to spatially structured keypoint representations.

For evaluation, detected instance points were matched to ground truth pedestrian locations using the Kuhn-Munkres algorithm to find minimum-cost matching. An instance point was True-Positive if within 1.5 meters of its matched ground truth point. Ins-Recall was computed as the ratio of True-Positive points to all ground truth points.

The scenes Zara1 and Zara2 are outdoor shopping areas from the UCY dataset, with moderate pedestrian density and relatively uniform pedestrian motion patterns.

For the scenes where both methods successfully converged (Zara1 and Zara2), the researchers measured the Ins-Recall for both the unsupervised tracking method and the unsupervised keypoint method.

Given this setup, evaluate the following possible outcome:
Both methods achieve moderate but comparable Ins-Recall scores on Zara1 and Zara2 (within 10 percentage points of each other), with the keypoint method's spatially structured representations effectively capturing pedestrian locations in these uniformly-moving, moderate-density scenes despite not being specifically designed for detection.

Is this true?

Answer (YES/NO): NO